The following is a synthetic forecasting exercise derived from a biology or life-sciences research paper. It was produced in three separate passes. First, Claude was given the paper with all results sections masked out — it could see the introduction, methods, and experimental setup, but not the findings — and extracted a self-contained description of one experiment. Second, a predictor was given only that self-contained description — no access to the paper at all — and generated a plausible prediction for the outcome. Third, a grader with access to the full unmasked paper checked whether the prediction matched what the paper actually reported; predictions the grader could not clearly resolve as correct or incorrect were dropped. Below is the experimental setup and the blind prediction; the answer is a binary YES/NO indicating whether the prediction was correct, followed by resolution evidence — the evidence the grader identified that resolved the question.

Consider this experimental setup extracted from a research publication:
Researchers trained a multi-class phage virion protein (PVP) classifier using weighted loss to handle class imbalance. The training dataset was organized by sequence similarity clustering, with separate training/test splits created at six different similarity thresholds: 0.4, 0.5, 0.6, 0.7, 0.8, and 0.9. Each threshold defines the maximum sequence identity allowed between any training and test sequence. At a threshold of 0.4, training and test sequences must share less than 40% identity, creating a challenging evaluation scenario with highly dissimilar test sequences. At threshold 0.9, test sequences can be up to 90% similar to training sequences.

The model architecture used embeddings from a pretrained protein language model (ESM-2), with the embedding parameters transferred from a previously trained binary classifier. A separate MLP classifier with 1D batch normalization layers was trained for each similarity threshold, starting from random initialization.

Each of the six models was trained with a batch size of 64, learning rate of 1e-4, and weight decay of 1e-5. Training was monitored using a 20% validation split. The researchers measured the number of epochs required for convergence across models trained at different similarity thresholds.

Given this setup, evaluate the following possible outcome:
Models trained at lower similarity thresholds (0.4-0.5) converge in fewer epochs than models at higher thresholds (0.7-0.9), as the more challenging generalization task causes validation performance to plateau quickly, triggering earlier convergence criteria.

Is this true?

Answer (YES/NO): NO